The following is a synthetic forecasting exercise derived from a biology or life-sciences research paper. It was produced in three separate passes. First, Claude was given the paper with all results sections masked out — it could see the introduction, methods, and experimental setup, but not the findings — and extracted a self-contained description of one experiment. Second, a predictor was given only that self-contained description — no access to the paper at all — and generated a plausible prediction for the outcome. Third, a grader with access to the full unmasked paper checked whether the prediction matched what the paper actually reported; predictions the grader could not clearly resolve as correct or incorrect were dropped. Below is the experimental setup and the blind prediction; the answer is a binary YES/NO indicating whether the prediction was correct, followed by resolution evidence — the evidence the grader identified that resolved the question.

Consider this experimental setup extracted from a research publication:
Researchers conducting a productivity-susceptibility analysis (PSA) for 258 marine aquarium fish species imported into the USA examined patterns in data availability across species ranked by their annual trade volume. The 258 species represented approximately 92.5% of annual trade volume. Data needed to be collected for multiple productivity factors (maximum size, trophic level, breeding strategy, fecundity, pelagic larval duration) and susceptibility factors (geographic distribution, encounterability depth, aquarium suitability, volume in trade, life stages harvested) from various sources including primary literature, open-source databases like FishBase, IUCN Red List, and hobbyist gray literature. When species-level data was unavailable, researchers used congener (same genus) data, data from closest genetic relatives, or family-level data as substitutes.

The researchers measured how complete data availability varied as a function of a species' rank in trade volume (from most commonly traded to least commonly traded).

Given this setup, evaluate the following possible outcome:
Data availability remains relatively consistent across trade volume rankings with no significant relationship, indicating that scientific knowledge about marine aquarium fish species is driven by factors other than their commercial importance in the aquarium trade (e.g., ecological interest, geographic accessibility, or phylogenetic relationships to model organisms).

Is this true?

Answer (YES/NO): NO